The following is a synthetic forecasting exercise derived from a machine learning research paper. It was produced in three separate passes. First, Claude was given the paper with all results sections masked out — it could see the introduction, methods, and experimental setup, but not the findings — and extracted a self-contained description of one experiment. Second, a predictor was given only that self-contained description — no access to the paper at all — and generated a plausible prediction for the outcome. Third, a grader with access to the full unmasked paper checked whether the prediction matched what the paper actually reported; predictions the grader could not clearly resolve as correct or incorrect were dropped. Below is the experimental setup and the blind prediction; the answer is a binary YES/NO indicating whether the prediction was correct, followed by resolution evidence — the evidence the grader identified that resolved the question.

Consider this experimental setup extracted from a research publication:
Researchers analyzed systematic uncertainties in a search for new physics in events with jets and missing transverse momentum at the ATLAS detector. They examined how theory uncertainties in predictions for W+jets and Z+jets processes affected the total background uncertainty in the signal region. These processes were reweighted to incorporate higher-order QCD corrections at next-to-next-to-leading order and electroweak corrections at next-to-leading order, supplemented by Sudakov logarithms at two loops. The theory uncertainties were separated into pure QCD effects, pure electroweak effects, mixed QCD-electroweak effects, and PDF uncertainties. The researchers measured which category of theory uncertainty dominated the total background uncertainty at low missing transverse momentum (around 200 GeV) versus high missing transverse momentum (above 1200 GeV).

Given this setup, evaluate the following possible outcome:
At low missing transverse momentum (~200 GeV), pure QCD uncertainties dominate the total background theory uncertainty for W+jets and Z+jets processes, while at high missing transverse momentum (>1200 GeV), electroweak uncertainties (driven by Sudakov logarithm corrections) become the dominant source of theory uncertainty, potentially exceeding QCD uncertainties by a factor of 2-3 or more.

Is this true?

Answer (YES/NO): YES